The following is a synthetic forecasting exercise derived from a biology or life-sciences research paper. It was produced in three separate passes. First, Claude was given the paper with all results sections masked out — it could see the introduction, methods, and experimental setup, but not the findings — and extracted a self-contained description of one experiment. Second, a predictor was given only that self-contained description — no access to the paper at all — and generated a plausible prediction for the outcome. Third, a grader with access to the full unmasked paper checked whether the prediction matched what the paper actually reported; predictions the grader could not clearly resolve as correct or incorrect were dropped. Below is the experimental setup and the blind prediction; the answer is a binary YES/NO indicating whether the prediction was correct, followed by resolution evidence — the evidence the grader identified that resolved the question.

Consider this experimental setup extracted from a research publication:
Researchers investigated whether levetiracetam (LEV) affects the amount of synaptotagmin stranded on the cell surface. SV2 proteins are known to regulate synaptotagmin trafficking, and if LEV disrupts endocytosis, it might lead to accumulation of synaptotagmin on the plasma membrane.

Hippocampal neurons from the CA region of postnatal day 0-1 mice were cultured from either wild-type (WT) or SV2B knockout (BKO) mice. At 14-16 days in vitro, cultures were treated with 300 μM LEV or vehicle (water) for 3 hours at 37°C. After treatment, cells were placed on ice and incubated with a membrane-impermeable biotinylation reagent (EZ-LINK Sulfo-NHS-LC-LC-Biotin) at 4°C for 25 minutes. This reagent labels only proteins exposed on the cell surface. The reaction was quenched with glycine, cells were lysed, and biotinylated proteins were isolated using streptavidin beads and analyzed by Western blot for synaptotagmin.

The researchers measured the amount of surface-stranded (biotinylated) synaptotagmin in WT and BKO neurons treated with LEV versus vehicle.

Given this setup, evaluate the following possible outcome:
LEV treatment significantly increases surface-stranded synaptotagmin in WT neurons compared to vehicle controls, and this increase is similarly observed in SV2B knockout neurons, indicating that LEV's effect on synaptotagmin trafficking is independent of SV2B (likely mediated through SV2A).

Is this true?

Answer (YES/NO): NO